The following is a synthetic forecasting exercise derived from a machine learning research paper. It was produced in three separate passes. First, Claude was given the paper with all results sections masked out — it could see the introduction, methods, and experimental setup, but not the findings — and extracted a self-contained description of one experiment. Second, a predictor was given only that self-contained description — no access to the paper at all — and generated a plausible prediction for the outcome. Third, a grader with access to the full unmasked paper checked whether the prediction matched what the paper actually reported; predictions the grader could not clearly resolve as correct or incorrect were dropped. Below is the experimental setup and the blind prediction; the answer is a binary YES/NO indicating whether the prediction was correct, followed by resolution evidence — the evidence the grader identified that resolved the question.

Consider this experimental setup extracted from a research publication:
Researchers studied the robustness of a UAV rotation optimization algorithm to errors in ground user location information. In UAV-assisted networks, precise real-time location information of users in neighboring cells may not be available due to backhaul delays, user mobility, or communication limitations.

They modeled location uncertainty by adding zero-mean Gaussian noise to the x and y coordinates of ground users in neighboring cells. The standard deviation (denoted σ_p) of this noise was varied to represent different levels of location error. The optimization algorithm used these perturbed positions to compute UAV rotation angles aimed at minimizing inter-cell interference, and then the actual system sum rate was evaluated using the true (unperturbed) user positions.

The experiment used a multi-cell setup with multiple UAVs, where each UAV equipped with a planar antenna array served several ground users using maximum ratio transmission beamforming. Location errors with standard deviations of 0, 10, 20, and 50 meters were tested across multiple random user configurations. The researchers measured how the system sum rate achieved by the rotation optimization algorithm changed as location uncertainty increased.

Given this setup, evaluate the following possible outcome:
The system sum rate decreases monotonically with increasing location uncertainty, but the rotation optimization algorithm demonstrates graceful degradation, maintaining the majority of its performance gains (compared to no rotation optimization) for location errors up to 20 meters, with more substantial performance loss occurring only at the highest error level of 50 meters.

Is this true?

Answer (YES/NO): YES